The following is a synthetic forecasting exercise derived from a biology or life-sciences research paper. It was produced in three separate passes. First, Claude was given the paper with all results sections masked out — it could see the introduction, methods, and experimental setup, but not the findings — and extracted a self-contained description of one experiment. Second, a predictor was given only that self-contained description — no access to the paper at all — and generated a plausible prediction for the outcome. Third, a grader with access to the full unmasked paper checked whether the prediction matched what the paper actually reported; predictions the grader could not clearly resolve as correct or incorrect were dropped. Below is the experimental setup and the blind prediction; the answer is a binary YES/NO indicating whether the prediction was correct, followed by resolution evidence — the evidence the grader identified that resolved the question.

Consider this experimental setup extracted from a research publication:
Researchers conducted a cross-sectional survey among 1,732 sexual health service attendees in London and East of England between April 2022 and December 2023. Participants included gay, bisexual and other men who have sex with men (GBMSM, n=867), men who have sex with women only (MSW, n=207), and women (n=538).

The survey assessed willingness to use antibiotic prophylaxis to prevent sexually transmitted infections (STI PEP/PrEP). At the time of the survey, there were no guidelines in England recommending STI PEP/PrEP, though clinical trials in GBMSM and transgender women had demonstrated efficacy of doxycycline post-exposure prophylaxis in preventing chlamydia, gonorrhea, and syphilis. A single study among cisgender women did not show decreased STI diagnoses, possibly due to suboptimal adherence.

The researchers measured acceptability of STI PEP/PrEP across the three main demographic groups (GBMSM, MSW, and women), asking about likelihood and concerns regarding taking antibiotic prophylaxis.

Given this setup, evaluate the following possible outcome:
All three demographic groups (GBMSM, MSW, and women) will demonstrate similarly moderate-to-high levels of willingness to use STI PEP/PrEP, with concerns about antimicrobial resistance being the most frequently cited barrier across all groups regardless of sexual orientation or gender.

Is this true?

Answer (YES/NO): NO